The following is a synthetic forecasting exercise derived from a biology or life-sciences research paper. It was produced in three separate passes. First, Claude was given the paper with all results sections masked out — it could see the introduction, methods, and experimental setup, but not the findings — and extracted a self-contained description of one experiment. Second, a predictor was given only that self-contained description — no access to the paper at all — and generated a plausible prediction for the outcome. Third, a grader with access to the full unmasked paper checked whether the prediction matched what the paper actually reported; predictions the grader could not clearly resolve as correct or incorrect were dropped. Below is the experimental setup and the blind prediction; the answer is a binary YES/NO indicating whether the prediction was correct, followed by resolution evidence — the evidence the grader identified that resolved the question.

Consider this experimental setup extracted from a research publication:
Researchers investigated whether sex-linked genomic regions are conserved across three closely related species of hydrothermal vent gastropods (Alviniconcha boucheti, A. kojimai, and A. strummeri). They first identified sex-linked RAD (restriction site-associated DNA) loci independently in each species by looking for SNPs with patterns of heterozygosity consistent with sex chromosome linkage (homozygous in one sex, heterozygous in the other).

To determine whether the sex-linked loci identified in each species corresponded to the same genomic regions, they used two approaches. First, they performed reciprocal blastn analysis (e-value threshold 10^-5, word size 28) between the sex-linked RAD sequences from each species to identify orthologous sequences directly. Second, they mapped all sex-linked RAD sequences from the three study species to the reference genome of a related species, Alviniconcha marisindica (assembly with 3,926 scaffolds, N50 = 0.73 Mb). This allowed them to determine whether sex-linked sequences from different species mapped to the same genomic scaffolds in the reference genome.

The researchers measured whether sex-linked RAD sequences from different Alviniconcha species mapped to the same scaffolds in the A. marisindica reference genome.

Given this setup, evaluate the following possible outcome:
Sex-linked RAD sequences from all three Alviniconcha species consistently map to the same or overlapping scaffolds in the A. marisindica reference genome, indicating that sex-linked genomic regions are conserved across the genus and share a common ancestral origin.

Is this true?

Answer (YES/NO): YES